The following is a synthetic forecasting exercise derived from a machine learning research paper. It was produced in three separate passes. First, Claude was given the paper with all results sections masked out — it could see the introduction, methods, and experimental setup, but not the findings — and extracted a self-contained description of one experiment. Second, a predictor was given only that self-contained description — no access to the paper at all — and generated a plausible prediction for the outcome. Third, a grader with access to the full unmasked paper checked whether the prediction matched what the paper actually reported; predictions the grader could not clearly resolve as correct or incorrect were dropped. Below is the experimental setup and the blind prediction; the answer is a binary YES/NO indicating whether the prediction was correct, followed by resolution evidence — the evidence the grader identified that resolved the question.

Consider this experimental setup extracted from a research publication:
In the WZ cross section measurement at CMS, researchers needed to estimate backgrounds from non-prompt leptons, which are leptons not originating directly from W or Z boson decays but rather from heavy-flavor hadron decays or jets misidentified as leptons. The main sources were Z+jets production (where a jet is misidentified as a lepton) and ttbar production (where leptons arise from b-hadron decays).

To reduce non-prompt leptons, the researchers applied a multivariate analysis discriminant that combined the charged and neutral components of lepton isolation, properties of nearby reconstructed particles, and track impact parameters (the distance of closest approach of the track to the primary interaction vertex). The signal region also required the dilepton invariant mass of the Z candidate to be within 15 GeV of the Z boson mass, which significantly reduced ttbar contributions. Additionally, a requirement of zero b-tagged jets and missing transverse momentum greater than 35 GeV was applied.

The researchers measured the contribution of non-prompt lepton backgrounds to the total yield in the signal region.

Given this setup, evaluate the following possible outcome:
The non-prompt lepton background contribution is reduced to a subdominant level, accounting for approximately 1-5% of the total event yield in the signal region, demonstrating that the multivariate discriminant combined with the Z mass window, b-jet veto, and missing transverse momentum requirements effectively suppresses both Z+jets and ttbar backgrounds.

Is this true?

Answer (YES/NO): YES